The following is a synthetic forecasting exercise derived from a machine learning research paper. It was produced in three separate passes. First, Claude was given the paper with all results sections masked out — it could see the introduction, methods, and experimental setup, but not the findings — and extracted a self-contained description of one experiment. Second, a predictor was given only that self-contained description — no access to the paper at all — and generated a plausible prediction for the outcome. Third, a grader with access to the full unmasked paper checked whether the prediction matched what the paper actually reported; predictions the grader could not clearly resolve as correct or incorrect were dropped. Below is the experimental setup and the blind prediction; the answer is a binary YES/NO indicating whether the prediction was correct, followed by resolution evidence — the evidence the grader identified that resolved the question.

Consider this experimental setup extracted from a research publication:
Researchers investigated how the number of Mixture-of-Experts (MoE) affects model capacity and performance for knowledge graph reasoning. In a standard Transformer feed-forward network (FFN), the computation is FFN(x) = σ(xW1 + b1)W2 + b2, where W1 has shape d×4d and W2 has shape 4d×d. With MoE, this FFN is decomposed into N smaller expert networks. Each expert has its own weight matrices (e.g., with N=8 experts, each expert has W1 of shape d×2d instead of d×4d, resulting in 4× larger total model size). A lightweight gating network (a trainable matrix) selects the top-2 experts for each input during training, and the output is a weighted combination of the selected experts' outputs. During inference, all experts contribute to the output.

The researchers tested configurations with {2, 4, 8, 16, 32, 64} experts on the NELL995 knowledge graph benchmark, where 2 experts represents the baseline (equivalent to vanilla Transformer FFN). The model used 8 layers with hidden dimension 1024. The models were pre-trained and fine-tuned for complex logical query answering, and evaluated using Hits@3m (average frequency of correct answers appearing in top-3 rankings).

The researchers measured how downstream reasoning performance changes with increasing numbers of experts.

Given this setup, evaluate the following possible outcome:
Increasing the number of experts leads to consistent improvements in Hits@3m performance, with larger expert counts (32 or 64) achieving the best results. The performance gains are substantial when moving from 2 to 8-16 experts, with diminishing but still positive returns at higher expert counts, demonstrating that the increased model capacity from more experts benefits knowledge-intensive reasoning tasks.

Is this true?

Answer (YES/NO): NO